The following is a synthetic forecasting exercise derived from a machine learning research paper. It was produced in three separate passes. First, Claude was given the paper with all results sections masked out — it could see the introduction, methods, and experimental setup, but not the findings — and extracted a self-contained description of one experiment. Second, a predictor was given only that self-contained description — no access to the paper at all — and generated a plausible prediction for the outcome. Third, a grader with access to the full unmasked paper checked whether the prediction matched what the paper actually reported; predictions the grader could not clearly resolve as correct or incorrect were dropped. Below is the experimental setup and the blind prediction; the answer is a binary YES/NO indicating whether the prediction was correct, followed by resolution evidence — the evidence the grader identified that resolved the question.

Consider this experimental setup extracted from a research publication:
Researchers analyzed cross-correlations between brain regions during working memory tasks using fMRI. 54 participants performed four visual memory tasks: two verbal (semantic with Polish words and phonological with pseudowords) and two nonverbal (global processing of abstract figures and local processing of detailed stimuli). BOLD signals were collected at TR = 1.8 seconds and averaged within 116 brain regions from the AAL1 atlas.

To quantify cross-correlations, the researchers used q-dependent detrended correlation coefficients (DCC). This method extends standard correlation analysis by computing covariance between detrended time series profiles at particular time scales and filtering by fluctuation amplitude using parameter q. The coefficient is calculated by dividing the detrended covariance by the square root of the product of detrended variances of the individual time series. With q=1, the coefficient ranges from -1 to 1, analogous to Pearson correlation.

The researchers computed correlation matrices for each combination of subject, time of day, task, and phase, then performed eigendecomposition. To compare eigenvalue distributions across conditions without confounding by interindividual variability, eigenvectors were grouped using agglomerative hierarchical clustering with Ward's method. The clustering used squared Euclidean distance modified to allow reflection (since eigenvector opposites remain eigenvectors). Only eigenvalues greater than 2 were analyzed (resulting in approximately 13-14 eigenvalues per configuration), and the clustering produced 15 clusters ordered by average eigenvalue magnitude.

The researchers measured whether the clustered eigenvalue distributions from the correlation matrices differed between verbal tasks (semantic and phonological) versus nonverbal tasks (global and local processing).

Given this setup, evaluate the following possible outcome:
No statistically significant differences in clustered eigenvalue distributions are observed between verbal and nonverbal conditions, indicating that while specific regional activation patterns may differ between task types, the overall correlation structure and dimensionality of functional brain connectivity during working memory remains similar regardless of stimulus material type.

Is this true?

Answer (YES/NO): NO